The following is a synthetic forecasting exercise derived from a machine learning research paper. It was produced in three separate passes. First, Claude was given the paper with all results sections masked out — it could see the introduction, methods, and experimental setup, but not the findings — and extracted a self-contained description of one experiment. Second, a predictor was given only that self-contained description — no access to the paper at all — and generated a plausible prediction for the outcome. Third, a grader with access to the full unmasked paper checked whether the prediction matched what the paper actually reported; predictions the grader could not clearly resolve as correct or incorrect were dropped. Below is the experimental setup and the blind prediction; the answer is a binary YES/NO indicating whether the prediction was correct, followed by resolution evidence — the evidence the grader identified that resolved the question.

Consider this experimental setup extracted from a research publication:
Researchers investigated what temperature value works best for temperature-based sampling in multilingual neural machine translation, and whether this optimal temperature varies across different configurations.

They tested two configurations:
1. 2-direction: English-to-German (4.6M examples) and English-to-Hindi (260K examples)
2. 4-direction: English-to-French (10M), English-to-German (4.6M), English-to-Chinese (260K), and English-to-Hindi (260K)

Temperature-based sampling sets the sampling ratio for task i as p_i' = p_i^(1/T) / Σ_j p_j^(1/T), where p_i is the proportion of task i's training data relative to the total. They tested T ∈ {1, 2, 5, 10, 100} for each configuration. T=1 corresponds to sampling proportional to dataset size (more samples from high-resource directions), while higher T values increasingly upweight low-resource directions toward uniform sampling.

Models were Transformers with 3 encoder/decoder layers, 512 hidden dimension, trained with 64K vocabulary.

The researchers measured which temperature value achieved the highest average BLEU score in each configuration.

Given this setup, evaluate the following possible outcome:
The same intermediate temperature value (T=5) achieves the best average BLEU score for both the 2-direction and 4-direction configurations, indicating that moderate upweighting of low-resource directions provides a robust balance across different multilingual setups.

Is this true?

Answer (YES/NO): NO